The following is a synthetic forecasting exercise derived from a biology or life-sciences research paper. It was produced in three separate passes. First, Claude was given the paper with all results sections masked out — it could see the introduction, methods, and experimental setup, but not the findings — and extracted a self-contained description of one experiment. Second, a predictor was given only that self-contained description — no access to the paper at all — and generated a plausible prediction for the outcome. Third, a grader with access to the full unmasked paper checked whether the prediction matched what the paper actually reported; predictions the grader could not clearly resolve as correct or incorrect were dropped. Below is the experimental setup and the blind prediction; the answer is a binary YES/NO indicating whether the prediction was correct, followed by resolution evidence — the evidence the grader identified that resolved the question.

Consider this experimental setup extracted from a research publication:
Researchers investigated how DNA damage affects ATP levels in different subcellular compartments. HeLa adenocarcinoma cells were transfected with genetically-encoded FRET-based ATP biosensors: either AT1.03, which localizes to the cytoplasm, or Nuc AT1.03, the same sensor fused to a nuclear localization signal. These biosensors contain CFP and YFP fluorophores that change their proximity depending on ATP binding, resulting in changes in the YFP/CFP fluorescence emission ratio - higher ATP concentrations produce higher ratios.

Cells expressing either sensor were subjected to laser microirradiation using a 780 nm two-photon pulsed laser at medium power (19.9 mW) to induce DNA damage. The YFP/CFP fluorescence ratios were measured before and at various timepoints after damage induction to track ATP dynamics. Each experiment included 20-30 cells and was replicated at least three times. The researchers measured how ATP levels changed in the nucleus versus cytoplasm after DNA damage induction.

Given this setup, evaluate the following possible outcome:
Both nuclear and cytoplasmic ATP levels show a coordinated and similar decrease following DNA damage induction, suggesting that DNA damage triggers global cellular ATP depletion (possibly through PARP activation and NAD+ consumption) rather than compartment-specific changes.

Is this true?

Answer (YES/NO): NO